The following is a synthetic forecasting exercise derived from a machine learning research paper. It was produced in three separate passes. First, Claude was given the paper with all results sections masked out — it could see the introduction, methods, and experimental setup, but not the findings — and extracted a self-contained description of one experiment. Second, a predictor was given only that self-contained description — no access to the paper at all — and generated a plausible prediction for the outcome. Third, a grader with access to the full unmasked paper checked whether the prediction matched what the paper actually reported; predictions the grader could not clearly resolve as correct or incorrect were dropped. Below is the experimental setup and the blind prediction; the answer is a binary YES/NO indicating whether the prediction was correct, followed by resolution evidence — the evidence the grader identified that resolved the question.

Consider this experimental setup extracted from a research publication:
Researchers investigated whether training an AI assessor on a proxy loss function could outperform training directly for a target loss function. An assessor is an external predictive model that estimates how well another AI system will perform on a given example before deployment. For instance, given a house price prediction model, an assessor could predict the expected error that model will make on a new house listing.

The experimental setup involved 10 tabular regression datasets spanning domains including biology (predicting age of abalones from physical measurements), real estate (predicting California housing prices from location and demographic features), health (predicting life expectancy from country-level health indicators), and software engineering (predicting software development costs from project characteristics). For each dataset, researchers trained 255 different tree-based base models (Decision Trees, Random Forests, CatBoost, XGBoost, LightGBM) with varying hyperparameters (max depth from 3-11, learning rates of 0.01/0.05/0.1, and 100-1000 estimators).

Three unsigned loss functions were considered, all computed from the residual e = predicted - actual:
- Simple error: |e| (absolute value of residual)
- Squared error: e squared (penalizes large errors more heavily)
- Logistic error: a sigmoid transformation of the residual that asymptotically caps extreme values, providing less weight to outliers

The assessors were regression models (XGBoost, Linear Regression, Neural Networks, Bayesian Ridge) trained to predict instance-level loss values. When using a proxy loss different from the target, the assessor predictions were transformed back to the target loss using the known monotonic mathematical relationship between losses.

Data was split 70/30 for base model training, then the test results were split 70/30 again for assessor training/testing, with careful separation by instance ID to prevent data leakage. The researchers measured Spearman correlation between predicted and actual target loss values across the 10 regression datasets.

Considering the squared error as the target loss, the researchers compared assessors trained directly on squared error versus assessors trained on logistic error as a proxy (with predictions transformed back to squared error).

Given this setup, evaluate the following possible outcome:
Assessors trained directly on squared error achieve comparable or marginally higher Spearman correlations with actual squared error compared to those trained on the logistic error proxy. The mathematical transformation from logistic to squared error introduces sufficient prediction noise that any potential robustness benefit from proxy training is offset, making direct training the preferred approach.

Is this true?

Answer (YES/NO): NO